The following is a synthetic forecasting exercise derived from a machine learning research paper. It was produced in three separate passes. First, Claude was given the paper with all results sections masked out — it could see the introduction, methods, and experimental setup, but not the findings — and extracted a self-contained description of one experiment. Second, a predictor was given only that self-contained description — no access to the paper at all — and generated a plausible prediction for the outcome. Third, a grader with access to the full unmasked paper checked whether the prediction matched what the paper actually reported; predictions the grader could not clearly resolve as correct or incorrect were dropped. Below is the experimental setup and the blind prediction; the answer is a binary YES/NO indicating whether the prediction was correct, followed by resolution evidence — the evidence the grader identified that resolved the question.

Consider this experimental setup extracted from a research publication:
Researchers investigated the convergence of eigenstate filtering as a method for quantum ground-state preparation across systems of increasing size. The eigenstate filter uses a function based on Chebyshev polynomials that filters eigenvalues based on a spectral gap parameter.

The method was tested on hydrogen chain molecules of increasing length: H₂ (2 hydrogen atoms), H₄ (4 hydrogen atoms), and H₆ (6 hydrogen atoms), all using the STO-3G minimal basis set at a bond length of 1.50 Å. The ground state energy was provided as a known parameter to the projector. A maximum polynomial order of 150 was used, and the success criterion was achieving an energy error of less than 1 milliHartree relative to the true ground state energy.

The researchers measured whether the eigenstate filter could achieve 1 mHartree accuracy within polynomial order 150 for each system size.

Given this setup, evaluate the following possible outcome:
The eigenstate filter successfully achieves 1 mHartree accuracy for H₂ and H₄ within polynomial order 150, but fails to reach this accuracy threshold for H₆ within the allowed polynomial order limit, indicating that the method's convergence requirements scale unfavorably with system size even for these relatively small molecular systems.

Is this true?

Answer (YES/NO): NO